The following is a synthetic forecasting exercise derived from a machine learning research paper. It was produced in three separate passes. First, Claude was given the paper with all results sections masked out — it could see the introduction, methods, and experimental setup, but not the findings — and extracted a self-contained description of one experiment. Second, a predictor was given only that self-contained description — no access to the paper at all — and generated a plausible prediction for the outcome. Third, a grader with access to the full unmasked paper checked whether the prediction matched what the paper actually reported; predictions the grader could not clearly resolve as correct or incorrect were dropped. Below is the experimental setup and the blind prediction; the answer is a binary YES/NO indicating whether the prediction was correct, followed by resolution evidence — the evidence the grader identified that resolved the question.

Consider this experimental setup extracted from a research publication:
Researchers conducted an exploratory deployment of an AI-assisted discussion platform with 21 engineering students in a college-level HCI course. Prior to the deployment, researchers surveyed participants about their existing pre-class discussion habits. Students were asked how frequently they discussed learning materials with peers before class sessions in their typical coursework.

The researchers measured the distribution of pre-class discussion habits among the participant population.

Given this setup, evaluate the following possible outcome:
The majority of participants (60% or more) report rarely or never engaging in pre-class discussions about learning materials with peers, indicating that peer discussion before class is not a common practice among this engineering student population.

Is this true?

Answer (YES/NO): NO